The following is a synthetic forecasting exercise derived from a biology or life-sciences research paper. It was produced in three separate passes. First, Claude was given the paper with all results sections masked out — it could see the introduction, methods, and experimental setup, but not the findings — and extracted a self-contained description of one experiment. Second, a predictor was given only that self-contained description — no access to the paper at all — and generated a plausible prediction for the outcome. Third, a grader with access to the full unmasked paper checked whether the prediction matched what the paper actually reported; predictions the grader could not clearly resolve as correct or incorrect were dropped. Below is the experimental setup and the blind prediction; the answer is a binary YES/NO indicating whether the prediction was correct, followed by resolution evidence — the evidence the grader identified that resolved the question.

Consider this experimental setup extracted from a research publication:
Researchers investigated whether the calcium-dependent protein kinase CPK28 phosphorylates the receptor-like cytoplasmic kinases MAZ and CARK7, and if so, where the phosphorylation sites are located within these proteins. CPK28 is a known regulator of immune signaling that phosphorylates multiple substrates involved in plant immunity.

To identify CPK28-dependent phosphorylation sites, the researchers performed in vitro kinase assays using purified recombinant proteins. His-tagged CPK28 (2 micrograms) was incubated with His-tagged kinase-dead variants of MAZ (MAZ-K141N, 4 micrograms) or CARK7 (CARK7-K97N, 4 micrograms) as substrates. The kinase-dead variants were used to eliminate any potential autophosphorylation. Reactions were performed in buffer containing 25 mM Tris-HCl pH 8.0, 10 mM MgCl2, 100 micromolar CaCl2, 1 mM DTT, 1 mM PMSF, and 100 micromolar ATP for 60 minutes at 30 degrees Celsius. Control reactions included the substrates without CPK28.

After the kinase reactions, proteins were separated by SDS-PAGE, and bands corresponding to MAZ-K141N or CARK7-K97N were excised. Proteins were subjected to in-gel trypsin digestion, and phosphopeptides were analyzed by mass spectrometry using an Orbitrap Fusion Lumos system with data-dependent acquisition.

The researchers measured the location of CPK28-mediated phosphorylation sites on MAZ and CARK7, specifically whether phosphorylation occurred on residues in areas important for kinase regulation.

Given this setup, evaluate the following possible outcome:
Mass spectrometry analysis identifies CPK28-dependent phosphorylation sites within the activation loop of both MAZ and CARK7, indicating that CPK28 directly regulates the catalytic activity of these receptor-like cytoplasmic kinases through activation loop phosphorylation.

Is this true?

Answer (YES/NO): NO